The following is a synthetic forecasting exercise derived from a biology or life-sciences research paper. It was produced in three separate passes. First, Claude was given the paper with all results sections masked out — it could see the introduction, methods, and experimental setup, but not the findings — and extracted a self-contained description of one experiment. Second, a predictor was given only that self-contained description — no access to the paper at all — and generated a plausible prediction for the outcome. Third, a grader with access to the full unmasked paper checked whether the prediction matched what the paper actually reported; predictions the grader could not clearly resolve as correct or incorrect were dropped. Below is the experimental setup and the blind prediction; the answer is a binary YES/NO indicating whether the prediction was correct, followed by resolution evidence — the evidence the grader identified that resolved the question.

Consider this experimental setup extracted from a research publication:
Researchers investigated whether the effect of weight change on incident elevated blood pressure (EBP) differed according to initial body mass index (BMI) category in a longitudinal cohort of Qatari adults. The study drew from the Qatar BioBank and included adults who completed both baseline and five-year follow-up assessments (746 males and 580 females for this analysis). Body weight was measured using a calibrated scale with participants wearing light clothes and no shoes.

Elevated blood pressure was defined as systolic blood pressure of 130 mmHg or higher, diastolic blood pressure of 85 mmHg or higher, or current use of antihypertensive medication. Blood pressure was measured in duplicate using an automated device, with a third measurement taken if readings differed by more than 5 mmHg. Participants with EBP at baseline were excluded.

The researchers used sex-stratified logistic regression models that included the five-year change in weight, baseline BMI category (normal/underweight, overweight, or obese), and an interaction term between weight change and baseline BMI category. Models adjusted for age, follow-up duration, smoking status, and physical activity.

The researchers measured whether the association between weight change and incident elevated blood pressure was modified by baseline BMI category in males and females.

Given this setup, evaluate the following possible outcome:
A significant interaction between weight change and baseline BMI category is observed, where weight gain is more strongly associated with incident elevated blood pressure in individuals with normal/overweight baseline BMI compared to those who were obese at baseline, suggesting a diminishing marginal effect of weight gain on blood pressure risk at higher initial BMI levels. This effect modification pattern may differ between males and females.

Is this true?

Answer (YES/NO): NO